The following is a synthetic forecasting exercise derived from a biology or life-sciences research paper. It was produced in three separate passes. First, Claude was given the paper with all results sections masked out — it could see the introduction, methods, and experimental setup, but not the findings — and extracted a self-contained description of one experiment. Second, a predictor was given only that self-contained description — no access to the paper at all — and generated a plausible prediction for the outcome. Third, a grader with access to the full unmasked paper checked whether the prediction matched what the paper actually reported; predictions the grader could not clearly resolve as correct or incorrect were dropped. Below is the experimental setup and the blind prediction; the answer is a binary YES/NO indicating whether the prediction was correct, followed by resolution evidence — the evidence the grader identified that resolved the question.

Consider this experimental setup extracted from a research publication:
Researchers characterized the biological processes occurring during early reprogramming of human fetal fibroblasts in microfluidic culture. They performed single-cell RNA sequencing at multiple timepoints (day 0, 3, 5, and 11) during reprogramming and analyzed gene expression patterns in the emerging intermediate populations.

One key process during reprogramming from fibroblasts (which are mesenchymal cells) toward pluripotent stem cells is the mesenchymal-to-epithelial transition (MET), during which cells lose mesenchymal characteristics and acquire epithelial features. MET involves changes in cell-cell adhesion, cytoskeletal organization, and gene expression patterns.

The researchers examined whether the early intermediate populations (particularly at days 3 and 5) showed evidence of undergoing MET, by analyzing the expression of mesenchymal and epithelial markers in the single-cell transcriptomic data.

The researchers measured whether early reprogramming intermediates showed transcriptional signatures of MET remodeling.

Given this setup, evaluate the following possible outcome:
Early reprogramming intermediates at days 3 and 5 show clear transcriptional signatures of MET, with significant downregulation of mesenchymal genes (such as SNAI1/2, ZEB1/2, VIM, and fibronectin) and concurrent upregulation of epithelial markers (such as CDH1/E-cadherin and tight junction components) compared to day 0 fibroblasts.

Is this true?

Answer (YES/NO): YES